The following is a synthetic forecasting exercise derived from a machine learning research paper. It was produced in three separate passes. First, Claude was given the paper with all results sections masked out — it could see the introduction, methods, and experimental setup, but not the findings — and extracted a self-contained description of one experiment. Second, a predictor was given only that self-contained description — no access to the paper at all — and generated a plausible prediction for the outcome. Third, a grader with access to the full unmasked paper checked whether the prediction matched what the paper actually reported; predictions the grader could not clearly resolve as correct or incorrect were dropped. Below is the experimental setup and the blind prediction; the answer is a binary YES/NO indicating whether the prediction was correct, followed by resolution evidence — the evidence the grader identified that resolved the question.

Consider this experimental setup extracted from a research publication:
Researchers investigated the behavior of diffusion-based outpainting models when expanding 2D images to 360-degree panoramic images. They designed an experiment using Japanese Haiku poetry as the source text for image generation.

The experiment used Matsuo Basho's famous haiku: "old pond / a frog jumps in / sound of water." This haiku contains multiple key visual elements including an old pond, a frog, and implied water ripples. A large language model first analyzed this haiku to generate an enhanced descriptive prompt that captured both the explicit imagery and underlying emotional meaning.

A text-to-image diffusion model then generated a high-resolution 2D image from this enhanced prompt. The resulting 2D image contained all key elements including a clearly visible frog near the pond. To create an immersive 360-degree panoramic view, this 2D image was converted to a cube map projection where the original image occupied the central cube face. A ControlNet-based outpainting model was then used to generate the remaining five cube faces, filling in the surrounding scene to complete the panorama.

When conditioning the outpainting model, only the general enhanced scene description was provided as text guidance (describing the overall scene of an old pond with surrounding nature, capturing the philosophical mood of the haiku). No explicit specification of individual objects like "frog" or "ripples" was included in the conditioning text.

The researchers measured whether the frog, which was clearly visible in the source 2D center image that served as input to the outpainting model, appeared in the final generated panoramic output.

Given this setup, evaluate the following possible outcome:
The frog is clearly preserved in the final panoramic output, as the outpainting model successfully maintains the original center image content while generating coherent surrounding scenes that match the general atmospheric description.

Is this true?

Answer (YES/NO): NO